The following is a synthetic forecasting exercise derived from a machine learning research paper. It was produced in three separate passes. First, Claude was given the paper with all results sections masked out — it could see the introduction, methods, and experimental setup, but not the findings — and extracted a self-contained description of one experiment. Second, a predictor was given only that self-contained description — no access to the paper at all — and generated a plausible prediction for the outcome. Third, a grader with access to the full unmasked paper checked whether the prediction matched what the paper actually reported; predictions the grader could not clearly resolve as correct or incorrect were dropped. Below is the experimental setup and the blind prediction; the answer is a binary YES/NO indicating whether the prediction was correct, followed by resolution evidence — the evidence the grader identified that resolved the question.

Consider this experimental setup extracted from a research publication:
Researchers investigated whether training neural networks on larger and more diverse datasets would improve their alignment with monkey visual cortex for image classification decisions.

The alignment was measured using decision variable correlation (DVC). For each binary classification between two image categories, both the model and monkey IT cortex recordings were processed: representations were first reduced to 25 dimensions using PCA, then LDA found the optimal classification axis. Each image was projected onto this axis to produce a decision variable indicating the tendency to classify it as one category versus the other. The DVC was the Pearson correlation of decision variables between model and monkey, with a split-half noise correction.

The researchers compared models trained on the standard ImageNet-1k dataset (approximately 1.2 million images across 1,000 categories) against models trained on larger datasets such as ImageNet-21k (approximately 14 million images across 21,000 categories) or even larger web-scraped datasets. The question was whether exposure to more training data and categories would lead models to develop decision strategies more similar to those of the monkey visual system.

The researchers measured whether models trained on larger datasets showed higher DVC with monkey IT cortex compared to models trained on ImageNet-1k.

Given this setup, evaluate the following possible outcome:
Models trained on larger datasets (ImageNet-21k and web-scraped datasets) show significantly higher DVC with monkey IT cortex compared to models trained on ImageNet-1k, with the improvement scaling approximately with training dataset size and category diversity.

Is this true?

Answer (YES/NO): NO